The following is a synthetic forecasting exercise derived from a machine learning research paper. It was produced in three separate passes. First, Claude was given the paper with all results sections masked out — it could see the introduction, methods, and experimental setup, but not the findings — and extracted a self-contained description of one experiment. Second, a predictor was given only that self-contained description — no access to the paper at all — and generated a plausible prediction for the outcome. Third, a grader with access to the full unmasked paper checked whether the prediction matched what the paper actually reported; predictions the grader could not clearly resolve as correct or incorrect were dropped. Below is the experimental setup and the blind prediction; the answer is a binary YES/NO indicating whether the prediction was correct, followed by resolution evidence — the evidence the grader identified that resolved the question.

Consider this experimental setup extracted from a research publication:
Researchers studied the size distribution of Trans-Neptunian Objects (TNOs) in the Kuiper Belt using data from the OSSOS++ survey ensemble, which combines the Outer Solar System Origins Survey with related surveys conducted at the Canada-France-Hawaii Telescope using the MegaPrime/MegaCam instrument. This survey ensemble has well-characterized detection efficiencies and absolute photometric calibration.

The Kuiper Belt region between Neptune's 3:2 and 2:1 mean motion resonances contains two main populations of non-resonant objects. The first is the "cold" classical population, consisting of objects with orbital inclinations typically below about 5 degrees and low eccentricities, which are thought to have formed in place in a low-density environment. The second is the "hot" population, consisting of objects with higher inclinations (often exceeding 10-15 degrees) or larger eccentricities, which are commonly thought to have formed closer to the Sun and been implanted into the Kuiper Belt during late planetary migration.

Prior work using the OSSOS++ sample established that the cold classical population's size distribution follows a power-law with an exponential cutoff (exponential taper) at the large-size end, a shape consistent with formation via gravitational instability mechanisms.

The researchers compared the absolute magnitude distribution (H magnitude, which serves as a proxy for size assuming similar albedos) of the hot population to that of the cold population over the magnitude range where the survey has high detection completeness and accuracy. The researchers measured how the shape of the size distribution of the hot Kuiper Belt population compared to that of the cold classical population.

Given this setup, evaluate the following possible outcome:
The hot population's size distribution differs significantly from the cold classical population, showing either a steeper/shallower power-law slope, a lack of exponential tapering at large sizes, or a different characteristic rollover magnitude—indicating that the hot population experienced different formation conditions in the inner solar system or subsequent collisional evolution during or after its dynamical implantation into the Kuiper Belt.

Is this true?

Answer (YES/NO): NO